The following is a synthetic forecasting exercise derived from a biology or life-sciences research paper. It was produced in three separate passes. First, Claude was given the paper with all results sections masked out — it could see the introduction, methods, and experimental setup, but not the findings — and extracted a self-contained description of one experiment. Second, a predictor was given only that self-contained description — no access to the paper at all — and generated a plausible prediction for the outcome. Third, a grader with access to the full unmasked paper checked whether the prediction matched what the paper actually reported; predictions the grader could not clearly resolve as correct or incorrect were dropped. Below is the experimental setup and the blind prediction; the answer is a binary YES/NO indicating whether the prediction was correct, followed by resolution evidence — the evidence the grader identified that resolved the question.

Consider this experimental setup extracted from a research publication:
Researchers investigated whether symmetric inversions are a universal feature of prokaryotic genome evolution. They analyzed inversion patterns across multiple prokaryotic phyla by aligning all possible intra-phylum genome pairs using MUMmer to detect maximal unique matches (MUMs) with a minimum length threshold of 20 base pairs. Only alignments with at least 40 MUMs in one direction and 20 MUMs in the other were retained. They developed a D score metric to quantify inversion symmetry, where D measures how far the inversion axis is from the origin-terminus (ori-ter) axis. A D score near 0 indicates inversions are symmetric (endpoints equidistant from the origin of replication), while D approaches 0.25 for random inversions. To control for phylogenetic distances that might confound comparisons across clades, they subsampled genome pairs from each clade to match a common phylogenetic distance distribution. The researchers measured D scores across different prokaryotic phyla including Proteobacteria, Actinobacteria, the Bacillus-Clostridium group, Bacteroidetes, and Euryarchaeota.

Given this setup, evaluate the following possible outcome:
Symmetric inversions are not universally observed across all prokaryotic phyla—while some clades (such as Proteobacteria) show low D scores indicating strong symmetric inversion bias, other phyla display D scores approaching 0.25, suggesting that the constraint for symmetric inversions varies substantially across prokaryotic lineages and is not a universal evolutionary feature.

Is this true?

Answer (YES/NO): YES